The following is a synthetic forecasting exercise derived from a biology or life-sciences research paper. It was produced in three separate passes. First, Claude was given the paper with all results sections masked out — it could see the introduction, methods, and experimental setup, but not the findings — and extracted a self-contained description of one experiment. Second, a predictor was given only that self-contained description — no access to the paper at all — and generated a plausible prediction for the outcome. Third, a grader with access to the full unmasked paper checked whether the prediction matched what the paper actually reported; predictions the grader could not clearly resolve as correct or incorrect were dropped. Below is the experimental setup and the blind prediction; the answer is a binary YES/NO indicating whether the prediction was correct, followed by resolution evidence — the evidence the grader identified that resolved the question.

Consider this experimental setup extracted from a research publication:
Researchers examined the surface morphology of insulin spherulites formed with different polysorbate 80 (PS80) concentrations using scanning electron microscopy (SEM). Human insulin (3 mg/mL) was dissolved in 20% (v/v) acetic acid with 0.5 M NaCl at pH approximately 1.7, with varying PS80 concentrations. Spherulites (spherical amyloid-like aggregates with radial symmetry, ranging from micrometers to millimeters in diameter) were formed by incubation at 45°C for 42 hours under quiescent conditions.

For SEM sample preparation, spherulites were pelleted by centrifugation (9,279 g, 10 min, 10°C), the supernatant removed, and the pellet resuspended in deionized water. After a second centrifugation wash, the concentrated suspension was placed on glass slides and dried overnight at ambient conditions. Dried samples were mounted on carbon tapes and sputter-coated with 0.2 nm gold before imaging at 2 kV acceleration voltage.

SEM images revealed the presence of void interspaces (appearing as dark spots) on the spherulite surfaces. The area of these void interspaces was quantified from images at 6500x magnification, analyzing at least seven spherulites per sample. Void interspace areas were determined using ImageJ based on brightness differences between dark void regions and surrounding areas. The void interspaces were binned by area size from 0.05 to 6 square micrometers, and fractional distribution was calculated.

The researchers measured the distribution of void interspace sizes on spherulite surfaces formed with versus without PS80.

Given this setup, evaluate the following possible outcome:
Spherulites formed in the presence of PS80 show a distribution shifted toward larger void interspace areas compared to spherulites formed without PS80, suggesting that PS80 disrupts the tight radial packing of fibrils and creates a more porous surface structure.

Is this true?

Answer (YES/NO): NO